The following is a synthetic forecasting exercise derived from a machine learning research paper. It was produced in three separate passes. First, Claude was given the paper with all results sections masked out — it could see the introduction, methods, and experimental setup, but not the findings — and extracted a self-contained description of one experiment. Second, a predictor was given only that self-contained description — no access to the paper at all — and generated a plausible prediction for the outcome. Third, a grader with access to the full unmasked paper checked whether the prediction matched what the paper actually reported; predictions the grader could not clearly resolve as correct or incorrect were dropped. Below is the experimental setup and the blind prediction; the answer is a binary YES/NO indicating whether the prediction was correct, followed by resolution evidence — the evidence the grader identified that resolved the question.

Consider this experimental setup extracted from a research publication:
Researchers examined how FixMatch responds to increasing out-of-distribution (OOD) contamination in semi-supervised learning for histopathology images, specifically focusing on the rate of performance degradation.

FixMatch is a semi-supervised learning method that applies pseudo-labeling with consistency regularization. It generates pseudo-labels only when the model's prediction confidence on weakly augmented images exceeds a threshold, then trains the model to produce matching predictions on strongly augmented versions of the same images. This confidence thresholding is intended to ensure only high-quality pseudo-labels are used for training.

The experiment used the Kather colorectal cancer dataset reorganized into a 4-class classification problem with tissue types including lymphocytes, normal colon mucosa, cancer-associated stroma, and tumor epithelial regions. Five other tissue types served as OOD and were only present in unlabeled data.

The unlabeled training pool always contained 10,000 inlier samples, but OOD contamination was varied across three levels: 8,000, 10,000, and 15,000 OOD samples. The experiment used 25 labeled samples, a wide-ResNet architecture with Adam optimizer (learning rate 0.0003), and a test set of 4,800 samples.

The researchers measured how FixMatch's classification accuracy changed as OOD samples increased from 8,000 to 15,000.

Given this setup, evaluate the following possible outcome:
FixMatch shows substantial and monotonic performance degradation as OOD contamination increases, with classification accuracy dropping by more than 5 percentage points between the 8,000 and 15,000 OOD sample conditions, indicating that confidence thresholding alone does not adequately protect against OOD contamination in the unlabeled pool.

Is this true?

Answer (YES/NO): YES